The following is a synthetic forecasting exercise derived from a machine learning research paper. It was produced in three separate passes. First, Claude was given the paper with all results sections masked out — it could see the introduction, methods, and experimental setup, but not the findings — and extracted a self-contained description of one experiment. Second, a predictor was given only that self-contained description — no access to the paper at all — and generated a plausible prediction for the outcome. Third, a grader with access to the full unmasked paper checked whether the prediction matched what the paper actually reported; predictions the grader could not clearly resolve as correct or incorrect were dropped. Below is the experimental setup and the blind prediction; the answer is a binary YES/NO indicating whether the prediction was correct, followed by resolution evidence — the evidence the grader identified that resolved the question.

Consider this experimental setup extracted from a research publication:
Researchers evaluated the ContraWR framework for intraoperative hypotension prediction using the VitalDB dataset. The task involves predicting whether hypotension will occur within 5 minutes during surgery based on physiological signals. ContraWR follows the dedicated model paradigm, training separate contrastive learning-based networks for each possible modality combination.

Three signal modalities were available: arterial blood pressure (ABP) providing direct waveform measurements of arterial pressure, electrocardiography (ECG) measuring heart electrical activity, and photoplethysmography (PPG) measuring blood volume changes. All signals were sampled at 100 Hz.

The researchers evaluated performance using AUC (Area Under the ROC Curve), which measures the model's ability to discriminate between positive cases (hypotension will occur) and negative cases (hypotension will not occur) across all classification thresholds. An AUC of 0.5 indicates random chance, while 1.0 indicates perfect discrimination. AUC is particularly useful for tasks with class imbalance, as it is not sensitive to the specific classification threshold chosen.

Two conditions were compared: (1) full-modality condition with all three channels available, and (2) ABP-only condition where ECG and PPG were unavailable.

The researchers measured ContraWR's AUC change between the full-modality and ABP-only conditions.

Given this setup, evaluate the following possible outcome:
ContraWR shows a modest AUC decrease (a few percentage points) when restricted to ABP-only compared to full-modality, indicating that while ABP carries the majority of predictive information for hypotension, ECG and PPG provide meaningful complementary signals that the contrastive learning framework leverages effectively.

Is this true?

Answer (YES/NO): NO